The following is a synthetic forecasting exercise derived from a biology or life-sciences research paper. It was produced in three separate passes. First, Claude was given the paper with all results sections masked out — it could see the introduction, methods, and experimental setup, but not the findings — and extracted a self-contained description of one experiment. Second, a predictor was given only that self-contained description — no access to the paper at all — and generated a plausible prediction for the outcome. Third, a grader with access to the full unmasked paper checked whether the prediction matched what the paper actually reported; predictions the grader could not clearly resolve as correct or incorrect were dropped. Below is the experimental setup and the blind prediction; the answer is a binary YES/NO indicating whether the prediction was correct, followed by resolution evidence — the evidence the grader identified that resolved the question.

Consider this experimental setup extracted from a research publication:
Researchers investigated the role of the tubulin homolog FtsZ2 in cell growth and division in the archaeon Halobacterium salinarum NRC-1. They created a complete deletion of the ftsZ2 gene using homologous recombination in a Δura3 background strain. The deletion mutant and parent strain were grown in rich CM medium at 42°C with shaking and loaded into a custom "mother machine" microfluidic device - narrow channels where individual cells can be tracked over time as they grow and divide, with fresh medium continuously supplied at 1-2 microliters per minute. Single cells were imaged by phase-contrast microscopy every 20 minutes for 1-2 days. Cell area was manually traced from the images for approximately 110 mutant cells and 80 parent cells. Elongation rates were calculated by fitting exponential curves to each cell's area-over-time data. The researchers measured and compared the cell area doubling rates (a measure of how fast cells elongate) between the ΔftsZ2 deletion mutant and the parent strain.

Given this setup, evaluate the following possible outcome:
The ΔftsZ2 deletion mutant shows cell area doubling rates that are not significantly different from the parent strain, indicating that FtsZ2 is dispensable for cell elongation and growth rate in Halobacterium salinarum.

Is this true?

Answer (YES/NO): YES